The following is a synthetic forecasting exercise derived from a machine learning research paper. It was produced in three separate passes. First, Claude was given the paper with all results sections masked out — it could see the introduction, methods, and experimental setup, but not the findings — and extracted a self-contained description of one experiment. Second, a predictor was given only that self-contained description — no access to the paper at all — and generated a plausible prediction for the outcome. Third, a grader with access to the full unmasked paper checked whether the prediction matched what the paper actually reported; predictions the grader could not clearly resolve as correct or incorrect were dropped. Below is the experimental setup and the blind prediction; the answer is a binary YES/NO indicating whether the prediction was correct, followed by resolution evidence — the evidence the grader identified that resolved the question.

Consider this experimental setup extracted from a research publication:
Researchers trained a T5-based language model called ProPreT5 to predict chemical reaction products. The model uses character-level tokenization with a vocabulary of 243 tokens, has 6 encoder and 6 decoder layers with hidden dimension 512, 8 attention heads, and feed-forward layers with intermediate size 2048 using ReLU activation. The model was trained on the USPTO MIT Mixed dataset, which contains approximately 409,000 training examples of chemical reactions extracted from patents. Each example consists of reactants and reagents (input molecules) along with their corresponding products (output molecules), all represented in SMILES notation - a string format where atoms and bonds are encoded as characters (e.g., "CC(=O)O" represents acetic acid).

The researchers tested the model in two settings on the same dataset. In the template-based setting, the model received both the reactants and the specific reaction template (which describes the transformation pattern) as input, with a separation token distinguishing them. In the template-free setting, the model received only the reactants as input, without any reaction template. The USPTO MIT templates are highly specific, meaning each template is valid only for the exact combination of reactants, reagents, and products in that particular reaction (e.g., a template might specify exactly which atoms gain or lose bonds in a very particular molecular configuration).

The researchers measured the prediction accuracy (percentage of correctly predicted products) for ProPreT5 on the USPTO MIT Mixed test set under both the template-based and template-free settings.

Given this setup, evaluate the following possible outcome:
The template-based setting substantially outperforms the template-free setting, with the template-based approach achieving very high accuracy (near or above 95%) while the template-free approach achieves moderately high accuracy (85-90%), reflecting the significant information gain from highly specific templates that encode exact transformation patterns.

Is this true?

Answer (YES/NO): YES